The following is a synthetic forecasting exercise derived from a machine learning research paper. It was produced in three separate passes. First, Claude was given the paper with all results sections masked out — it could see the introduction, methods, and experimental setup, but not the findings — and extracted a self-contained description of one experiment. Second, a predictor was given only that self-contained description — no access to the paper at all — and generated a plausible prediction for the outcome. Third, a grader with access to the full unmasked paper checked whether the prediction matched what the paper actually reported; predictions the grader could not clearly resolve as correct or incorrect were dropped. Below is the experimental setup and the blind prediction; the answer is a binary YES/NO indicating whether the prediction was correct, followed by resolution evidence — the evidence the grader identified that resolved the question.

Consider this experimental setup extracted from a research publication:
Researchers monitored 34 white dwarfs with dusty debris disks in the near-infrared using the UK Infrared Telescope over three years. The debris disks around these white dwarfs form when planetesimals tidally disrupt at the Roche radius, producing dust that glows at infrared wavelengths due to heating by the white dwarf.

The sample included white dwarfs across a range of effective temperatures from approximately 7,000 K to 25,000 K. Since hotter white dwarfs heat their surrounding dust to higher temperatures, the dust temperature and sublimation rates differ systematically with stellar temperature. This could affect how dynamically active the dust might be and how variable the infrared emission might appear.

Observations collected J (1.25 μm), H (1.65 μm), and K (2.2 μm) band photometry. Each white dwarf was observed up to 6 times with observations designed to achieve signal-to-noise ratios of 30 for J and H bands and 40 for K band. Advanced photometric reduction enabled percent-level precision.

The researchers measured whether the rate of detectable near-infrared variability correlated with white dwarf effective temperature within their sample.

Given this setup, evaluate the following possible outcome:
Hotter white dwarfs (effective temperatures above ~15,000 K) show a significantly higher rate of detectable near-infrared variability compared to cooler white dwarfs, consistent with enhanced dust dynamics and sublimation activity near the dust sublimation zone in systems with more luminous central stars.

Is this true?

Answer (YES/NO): NO